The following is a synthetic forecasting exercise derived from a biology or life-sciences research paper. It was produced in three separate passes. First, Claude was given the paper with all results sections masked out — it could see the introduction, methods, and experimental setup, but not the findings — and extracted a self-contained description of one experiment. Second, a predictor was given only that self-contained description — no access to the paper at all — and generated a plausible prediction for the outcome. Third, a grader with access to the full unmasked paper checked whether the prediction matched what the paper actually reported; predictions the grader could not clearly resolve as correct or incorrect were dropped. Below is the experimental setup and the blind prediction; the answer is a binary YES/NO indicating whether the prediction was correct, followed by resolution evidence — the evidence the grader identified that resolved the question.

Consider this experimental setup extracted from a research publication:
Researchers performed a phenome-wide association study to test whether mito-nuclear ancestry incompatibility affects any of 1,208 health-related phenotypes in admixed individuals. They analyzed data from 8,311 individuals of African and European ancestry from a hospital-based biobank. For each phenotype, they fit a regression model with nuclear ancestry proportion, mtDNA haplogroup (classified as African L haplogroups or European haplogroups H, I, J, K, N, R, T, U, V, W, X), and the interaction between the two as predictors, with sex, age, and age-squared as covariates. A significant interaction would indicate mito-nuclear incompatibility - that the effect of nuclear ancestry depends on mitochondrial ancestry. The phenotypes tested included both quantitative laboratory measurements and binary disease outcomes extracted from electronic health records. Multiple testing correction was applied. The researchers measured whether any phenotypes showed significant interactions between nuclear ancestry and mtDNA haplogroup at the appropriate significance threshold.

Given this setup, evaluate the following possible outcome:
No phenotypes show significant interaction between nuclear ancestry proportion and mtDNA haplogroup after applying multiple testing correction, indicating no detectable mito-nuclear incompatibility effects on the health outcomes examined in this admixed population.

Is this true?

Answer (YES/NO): YES